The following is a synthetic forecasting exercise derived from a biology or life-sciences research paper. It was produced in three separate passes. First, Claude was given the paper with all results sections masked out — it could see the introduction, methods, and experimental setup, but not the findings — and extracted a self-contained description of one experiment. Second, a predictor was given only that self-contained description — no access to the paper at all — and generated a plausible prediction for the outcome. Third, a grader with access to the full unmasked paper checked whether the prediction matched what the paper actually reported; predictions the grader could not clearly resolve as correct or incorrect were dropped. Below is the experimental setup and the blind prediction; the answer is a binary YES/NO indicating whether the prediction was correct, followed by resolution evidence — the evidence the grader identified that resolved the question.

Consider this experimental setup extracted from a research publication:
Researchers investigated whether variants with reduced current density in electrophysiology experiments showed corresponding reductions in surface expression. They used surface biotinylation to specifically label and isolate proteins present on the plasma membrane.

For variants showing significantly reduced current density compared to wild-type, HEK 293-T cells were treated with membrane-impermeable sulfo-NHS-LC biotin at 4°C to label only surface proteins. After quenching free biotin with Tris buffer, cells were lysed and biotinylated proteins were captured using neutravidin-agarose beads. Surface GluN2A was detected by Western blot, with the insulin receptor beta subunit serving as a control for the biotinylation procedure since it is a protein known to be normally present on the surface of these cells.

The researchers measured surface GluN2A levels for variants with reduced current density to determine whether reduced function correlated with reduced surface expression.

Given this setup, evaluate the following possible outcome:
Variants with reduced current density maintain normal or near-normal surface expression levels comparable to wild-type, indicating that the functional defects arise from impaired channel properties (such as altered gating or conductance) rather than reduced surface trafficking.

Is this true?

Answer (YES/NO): YES